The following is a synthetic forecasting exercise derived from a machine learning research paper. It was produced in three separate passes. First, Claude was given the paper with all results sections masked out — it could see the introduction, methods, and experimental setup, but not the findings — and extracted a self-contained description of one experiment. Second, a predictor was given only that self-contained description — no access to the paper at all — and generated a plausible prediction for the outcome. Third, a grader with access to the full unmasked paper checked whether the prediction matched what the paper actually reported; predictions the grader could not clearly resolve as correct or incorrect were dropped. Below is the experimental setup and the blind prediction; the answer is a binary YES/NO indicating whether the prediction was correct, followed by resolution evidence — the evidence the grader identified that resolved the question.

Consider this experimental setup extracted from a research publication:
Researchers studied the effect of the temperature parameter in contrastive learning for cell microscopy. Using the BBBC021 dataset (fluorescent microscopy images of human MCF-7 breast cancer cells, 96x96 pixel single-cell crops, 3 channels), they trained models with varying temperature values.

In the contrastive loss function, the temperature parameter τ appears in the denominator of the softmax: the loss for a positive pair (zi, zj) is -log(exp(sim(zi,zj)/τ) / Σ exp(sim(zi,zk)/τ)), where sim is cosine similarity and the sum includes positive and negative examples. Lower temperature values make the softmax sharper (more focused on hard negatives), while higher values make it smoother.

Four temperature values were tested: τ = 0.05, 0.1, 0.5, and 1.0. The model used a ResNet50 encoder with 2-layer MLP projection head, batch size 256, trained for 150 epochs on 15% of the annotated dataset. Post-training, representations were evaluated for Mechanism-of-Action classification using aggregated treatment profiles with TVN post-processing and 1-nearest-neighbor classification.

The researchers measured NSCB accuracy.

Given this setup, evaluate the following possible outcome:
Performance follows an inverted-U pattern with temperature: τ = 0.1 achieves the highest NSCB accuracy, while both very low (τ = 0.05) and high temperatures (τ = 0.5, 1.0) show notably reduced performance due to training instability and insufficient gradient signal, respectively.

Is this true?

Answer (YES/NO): YES